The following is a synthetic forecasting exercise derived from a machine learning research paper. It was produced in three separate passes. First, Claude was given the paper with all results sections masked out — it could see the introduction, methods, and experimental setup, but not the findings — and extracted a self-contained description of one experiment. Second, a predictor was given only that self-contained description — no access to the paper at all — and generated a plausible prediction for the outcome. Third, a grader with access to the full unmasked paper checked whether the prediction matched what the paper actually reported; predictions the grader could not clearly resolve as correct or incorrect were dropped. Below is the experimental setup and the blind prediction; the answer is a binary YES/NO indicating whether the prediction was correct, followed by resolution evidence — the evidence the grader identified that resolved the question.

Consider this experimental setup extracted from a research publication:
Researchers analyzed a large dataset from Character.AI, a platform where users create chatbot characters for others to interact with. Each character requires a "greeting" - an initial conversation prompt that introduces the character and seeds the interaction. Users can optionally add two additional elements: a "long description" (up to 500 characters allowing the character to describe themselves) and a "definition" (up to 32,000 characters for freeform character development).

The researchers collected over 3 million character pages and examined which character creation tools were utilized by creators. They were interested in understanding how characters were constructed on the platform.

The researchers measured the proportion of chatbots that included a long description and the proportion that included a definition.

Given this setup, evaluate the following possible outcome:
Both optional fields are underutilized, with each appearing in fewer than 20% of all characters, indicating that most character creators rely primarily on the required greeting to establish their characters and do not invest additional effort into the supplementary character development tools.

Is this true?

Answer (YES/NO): NO